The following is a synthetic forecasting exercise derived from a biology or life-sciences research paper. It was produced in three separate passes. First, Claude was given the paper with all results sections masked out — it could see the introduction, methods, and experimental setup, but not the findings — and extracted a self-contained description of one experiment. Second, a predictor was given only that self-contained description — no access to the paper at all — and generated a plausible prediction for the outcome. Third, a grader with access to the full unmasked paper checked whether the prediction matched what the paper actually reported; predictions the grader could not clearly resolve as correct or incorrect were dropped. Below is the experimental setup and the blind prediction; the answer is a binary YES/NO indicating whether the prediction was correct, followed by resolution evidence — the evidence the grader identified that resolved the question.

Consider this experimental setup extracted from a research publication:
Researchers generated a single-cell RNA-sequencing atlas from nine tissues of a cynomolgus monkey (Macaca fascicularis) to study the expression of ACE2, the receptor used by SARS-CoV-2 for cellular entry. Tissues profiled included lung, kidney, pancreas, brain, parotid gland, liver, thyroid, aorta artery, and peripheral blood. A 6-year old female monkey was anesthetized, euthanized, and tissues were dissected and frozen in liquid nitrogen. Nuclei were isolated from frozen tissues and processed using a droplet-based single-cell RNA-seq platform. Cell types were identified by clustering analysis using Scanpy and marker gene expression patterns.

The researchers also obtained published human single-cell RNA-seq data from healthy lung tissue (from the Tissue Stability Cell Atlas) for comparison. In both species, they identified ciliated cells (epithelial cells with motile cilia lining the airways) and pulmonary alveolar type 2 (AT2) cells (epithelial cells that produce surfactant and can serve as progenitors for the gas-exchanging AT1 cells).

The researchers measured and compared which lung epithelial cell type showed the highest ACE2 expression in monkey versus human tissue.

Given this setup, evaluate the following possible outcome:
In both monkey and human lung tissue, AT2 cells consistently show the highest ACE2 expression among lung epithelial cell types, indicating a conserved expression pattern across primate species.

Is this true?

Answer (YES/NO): NO